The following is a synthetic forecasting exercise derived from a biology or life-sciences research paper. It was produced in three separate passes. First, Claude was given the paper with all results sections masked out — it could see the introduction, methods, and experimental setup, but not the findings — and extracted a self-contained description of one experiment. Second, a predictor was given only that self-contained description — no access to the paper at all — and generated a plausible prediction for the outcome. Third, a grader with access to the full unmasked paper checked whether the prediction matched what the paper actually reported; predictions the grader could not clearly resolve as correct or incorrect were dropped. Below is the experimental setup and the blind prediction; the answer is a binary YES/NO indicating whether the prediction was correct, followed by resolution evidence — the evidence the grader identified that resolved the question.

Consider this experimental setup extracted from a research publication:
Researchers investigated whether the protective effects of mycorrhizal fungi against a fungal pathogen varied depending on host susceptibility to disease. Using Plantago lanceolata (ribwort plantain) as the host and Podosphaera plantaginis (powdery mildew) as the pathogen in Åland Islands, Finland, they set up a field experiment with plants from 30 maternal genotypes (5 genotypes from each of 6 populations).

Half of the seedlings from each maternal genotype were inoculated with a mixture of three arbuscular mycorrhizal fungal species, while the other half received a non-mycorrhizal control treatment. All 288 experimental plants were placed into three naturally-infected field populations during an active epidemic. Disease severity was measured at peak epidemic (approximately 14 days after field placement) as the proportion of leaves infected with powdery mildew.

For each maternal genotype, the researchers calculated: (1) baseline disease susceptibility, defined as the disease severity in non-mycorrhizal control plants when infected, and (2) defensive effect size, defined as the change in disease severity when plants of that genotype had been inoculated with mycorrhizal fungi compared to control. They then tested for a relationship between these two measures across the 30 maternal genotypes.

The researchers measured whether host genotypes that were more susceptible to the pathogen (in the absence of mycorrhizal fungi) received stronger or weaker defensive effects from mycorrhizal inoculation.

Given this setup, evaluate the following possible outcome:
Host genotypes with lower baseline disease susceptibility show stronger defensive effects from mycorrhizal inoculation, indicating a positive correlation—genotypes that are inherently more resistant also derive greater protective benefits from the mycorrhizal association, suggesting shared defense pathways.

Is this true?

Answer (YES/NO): NO